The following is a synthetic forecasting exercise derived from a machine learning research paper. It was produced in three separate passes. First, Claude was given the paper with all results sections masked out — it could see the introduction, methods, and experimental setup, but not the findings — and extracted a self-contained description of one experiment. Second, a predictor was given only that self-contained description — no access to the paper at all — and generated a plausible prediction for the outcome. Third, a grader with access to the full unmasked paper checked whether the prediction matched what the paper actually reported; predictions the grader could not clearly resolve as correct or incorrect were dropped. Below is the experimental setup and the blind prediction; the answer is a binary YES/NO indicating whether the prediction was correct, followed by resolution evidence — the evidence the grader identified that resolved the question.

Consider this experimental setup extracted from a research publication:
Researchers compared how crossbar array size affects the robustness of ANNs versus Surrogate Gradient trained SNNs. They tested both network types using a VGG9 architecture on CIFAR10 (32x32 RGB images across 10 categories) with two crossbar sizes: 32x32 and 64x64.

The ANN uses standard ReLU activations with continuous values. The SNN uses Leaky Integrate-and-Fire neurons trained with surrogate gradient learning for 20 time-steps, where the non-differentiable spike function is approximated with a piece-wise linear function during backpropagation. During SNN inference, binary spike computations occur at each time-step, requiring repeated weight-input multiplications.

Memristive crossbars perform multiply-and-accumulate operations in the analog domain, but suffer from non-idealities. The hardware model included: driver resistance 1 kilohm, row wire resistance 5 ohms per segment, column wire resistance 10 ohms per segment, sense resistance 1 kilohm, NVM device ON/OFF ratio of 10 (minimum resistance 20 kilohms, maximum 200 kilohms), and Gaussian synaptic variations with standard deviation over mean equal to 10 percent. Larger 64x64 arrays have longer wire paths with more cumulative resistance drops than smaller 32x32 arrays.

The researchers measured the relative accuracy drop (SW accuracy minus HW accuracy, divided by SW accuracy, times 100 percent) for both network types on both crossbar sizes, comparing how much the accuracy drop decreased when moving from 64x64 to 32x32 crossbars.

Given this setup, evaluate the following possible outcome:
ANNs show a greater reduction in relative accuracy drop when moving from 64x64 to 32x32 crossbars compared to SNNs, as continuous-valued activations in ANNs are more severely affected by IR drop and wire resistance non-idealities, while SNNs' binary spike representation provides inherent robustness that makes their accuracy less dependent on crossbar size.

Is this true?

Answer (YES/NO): NO